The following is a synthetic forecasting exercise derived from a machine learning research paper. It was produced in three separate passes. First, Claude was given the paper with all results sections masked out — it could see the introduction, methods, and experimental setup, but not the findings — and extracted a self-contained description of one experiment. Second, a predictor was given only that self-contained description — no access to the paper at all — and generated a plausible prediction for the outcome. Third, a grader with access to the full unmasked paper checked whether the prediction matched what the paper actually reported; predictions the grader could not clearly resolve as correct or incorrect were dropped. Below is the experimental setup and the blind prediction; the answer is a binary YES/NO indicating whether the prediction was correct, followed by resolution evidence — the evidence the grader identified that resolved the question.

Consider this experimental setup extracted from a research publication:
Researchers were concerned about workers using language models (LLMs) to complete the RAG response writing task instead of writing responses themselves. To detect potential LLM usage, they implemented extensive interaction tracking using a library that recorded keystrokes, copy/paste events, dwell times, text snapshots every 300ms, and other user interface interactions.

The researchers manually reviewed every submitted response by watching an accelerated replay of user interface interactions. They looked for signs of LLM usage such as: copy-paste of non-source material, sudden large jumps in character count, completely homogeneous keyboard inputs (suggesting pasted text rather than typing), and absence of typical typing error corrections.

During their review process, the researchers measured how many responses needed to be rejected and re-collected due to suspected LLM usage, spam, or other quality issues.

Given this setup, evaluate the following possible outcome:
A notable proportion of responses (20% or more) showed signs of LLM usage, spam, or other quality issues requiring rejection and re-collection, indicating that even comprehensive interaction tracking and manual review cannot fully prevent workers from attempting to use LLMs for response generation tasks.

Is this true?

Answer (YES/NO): NO